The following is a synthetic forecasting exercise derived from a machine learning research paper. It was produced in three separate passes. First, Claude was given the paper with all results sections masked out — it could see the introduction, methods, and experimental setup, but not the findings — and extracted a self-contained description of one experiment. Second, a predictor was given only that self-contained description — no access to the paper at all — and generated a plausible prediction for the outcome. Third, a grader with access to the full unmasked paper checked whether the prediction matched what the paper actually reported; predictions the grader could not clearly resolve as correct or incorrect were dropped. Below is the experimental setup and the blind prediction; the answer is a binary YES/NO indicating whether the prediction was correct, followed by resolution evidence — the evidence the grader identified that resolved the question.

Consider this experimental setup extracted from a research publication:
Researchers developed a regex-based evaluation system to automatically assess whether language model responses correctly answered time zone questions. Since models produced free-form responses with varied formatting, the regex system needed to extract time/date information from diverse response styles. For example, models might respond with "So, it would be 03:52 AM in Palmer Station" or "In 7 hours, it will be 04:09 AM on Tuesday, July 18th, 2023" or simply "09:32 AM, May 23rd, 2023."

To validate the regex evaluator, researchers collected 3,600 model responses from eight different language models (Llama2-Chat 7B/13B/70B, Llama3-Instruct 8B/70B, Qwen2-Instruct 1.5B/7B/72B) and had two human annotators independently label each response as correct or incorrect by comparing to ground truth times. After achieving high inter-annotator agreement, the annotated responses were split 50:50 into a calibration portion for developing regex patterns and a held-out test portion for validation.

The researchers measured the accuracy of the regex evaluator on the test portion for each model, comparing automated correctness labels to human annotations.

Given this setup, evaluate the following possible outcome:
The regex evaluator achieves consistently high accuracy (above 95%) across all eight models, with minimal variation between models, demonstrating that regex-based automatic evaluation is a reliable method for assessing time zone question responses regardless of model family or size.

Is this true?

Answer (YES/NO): YES